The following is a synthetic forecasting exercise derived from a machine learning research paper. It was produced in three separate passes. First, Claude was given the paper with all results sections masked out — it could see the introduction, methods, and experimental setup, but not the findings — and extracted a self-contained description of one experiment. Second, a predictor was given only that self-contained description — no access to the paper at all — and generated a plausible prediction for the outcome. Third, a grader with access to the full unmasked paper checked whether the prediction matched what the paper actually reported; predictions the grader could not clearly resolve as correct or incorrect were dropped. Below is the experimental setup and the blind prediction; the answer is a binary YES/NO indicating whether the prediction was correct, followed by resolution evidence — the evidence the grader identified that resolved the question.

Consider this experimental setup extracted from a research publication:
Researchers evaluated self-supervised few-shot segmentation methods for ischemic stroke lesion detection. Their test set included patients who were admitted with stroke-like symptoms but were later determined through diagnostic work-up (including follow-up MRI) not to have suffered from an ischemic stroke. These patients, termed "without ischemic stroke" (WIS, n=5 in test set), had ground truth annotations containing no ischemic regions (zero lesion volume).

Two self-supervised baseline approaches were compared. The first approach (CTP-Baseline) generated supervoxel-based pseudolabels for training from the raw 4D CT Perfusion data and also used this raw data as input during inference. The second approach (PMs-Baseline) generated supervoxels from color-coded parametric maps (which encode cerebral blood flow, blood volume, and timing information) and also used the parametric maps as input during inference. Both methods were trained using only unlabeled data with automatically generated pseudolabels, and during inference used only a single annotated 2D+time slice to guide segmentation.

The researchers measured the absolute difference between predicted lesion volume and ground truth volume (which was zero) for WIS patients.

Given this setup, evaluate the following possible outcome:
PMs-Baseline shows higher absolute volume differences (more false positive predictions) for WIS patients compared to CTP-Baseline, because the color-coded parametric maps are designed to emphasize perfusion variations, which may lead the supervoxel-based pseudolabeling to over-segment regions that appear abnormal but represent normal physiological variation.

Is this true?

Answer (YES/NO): NO